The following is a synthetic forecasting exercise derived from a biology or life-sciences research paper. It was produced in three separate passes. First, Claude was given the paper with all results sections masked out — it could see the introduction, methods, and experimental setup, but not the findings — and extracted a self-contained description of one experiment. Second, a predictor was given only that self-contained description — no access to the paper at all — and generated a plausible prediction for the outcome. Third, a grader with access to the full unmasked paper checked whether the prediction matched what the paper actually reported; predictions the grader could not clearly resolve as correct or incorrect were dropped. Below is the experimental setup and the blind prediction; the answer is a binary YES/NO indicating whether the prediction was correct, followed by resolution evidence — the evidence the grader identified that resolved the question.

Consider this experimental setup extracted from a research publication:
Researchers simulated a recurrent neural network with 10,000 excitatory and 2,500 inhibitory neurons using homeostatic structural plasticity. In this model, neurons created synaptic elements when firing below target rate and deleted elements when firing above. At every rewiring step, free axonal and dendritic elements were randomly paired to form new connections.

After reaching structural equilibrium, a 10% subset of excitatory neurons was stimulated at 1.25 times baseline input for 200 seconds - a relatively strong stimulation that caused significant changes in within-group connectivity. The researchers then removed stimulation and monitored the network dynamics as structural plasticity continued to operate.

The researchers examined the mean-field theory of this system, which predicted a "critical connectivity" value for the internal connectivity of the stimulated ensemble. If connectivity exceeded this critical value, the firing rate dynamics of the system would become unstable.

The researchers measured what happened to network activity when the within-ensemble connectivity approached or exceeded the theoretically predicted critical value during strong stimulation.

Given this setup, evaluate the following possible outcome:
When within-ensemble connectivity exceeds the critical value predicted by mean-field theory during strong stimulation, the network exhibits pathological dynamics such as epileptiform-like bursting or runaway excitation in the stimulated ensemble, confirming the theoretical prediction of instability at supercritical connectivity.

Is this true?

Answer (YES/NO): YES